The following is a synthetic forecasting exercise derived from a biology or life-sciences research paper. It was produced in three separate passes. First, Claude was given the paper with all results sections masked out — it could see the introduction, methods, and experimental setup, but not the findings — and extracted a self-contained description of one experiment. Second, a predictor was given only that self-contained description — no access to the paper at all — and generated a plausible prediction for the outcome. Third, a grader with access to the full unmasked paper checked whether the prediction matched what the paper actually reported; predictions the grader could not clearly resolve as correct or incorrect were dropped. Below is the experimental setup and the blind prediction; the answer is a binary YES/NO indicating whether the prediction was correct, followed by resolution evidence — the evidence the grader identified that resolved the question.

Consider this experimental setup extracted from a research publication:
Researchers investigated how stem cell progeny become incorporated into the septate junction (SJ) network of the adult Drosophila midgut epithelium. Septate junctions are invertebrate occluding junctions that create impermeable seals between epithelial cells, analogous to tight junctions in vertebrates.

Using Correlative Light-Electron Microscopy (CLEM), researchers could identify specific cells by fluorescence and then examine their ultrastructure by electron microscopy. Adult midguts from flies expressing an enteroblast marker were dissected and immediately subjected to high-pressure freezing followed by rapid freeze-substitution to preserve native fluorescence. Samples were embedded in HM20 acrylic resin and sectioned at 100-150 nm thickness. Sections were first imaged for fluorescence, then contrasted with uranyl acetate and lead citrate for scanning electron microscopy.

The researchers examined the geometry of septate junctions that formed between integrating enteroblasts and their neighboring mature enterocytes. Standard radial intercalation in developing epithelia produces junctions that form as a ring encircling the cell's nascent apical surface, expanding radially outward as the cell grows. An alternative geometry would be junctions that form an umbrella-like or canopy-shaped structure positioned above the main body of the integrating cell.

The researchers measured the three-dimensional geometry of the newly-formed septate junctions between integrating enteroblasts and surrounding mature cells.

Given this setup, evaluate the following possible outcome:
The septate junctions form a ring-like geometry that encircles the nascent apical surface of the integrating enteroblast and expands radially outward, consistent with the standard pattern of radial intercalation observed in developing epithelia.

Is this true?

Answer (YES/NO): NO